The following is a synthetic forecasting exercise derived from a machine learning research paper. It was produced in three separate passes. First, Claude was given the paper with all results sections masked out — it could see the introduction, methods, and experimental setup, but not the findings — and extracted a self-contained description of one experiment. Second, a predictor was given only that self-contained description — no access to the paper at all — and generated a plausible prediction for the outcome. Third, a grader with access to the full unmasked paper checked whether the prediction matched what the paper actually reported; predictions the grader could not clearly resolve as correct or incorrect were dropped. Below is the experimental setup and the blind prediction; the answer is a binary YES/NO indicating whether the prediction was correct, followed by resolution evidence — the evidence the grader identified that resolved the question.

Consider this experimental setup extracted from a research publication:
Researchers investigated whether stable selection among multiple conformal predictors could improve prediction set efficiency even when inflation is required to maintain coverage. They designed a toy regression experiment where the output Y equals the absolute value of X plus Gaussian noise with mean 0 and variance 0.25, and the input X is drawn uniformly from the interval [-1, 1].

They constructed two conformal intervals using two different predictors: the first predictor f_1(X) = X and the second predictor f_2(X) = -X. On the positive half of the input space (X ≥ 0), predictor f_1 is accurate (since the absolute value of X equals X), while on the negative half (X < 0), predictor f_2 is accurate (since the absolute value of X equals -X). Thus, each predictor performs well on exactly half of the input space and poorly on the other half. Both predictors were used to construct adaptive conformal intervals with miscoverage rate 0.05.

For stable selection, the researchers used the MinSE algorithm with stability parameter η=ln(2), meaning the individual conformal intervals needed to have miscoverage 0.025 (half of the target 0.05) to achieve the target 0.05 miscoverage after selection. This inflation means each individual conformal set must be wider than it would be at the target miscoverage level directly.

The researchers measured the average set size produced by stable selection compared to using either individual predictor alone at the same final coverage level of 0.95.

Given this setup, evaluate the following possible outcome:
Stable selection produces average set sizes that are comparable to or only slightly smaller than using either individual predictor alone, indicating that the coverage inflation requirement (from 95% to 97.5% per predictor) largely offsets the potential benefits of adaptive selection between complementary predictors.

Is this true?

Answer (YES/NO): NO